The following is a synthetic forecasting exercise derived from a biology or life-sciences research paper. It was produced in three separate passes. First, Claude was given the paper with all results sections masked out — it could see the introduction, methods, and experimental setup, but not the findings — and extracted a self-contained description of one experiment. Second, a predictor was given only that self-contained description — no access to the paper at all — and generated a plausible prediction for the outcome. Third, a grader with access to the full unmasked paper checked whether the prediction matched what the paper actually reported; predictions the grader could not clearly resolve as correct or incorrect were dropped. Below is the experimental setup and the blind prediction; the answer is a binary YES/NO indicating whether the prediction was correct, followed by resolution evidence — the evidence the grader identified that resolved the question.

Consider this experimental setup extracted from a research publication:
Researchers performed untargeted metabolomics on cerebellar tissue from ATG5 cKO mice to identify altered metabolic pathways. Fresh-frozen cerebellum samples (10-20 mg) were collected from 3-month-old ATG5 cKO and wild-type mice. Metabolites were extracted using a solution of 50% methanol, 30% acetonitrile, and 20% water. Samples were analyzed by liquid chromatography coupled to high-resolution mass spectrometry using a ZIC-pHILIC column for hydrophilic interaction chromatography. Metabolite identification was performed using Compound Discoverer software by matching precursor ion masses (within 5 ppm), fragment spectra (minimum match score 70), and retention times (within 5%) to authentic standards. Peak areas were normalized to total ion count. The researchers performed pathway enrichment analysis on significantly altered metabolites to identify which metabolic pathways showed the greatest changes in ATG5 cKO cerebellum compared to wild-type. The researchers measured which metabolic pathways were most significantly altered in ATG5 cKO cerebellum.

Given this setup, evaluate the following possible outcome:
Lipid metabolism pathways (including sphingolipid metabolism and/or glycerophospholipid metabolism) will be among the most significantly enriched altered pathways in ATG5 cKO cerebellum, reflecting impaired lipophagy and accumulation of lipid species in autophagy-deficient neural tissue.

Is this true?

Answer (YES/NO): NO